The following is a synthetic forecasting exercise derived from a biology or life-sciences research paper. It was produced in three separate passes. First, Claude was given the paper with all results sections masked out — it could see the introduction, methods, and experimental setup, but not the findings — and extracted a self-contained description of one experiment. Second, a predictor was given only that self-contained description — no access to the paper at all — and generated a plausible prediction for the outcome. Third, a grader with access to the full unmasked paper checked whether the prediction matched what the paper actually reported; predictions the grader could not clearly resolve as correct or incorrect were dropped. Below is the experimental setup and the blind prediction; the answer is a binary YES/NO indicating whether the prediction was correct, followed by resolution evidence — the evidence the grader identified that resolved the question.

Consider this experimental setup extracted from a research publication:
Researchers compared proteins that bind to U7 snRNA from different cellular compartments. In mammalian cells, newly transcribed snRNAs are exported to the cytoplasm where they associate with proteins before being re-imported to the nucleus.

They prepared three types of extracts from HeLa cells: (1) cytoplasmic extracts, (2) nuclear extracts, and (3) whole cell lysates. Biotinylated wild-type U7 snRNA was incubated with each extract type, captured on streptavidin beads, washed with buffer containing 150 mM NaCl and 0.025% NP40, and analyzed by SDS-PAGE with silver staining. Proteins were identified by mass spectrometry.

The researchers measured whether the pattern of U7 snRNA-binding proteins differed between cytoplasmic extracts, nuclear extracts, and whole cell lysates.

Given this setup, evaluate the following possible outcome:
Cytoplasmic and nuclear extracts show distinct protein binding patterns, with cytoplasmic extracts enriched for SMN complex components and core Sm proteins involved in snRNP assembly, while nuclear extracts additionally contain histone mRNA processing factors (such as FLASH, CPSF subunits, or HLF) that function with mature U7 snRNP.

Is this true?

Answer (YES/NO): NO